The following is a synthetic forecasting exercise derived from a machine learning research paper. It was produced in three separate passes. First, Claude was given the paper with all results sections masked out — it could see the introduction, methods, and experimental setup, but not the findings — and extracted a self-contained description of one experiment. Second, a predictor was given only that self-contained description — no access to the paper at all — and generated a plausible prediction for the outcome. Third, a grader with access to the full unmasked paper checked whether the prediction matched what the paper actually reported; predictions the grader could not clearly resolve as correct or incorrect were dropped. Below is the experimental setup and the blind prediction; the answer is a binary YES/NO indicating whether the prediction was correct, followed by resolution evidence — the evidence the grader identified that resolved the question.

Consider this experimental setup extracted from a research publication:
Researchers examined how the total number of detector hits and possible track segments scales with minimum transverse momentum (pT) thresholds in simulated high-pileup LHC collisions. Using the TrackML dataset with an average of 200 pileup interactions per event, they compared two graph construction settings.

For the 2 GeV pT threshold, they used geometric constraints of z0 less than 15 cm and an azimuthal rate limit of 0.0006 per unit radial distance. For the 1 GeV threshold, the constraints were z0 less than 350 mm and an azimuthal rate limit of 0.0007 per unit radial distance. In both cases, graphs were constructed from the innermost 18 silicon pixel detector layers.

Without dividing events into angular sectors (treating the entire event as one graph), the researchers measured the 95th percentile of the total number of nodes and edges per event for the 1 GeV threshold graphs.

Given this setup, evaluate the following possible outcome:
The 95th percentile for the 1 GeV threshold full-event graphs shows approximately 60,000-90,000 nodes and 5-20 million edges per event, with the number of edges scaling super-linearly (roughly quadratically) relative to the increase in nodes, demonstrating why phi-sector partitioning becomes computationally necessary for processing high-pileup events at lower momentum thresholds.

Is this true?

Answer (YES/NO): NO